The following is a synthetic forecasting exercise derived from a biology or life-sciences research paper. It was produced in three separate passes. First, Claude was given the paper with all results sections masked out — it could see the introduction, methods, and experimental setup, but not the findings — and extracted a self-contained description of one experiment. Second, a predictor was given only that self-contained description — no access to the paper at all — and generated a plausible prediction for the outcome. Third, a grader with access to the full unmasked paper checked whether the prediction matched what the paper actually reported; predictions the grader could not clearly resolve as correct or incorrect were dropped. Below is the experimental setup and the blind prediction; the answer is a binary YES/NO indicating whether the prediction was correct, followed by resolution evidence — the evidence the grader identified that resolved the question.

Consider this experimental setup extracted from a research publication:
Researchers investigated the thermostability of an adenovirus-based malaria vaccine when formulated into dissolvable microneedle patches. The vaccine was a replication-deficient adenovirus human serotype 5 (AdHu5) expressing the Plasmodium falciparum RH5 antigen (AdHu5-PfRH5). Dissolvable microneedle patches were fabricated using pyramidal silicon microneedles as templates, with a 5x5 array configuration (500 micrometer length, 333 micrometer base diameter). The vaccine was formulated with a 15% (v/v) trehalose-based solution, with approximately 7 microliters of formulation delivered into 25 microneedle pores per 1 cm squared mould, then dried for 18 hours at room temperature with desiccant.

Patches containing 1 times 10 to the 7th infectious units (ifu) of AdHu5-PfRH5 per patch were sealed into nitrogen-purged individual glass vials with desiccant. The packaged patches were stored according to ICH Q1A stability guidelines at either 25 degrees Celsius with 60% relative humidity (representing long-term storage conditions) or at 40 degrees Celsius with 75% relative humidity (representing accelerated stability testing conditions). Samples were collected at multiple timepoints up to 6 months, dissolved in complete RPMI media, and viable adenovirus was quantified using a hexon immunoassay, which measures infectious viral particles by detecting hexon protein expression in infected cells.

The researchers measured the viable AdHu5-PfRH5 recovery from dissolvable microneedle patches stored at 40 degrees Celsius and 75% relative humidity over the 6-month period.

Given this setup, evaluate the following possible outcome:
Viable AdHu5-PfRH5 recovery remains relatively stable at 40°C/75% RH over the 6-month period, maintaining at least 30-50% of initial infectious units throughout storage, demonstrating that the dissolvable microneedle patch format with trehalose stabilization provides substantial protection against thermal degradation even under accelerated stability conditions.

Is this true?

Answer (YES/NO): NO